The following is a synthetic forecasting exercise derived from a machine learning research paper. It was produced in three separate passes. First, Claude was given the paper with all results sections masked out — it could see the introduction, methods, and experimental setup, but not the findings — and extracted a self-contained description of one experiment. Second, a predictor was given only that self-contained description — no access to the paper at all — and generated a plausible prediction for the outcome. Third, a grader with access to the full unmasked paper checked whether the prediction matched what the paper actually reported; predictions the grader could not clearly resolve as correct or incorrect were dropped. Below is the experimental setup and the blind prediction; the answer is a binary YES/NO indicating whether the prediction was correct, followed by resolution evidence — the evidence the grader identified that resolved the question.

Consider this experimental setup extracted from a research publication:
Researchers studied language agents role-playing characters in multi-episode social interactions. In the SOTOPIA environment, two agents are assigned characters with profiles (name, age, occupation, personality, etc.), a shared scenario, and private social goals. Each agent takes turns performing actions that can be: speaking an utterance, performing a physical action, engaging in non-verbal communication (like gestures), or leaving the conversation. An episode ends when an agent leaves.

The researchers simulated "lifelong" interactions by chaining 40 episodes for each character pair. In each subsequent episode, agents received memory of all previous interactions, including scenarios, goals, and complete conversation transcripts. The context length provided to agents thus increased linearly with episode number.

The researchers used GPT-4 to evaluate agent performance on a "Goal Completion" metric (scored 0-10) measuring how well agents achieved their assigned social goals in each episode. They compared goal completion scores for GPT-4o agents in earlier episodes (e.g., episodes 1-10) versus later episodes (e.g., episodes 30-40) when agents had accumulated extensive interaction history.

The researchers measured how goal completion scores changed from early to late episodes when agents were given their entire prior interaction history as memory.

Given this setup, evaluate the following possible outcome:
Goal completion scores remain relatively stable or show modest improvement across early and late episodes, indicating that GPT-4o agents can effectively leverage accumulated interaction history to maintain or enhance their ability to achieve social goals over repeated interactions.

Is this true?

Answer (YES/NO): NO